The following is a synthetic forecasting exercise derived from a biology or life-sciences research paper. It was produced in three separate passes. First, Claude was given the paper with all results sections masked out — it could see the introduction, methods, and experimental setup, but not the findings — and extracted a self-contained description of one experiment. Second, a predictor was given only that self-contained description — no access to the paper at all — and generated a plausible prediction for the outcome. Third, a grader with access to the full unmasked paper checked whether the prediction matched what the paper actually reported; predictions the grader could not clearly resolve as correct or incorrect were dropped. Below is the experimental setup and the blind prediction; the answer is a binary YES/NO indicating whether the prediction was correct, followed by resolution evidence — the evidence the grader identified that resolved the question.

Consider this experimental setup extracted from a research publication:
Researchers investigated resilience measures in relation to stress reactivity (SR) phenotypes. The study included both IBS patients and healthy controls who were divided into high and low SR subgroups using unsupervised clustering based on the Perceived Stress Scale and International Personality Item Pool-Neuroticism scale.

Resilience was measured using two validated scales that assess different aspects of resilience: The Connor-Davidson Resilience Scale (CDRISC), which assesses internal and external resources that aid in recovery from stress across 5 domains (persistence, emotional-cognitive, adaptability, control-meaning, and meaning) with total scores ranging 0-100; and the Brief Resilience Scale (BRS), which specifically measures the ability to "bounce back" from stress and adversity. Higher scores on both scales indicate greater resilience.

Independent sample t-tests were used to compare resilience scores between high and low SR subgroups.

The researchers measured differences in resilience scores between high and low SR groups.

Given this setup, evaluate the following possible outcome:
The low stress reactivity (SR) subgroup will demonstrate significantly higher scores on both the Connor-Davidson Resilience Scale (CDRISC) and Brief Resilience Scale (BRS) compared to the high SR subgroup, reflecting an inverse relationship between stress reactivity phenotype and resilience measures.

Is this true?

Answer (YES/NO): YES